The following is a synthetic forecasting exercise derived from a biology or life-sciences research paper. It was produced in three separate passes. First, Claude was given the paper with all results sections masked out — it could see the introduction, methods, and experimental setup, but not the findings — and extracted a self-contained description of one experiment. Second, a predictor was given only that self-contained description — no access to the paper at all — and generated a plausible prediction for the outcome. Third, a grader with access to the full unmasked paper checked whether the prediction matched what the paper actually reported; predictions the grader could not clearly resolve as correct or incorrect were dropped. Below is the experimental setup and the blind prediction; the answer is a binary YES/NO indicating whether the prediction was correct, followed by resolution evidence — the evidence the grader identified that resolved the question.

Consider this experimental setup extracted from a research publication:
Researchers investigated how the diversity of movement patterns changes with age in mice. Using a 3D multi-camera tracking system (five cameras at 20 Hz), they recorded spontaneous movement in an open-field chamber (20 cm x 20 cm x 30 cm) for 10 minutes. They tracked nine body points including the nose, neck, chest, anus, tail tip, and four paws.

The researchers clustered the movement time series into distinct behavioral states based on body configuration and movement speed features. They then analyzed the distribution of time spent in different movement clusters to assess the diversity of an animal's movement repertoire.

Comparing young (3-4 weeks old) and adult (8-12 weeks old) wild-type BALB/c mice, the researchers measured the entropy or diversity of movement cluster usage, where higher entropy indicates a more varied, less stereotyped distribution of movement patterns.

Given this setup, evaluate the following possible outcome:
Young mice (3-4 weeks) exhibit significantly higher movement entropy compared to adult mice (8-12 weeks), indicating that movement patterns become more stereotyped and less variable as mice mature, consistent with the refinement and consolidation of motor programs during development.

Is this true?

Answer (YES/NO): NO